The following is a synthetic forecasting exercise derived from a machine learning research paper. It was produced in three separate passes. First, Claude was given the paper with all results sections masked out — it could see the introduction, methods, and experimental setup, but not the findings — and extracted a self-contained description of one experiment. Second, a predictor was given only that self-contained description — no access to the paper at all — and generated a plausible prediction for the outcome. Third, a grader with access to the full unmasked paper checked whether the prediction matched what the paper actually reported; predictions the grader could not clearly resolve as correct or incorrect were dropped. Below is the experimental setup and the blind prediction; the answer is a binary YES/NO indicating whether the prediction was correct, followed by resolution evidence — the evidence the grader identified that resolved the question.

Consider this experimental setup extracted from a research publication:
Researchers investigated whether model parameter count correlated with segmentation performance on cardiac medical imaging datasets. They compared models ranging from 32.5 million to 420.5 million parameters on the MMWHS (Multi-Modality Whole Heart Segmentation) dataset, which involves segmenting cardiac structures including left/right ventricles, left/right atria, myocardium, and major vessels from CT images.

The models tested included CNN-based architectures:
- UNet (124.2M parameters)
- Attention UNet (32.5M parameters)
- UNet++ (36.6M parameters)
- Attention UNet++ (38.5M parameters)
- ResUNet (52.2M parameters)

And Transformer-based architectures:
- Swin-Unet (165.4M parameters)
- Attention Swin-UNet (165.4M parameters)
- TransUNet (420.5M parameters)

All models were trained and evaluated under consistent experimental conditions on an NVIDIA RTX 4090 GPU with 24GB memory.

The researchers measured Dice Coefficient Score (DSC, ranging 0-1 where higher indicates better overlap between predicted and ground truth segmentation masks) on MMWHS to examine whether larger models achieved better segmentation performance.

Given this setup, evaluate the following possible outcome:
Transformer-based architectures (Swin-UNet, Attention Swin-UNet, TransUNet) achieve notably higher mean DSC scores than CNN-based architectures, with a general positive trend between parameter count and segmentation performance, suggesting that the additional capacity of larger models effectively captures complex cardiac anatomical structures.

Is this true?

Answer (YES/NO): NO